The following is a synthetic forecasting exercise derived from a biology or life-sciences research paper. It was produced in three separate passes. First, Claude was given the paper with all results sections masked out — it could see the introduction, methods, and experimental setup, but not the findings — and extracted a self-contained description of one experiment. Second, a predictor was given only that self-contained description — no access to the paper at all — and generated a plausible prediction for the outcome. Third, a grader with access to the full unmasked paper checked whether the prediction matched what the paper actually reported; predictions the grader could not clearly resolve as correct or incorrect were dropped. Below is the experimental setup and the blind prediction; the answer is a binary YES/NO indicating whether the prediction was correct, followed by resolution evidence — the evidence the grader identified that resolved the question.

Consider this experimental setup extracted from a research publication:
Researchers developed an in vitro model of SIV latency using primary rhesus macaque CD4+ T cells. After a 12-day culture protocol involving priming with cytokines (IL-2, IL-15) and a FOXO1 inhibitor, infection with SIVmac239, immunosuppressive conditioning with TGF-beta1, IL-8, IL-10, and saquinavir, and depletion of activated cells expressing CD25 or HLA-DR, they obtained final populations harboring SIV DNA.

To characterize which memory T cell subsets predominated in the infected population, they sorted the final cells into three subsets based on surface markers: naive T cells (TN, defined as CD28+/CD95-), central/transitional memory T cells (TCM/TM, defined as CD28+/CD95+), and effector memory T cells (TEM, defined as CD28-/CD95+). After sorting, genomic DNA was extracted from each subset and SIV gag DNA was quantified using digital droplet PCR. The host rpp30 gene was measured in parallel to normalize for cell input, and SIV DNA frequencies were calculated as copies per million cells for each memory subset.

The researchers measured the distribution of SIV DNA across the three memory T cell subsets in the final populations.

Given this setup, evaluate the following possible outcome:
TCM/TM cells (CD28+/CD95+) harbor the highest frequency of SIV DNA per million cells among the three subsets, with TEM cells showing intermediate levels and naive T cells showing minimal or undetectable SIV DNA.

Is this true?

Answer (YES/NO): NO